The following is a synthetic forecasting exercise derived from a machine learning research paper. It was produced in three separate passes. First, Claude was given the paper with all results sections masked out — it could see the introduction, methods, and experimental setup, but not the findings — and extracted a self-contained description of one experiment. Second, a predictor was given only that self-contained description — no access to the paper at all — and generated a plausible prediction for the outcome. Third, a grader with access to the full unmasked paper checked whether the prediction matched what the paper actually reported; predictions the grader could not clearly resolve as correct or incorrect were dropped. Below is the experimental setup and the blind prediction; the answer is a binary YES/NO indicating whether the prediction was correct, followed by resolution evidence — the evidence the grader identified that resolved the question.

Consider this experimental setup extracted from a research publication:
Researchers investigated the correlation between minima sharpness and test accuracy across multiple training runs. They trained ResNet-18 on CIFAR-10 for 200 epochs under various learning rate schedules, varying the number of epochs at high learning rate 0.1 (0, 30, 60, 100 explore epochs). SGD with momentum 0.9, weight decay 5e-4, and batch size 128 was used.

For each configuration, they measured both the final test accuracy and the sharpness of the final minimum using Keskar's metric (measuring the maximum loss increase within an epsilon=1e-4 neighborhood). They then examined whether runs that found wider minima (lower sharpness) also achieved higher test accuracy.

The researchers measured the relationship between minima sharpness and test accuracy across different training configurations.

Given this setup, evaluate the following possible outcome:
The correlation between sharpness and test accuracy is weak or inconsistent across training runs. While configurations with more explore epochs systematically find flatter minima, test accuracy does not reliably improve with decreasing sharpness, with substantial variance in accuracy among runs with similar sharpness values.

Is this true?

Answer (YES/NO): NO